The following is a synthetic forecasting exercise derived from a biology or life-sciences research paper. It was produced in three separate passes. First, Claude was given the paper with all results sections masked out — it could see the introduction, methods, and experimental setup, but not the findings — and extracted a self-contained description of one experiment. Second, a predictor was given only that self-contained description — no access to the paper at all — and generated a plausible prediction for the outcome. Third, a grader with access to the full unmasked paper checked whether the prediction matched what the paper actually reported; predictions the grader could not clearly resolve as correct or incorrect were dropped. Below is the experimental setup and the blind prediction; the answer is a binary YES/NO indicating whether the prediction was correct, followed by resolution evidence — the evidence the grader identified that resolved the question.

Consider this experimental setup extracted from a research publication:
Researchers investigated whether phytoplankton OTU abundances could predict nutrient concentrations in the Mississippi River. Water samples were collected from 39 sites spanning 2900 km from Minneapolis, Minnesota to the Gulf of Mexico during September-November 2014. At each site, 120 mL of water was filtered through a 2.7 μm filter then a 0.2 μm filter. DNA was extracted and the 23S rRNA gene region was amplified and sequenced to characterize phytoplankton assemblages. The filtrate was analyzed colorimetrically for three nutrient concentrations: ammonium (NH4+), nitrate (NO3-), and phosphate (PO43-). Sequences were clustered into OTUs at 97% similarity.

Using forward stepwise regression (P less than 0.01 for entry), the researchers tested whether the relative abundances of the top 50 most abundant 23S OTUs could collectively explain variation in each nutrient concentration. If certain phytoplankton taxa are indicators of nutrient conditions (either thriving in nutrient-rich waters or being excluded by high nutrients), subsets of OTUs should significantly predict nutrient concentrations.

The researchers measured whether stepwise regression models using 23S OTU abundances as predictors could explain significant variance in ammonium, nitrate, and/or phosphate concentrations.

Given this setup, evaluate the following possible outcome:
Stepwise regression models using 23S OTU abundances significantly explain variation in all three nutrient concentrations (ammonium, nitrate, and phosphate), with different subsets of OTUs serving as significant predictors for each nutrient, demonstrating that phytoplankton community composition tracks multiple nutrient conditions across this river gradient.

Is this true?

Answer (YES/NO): NO